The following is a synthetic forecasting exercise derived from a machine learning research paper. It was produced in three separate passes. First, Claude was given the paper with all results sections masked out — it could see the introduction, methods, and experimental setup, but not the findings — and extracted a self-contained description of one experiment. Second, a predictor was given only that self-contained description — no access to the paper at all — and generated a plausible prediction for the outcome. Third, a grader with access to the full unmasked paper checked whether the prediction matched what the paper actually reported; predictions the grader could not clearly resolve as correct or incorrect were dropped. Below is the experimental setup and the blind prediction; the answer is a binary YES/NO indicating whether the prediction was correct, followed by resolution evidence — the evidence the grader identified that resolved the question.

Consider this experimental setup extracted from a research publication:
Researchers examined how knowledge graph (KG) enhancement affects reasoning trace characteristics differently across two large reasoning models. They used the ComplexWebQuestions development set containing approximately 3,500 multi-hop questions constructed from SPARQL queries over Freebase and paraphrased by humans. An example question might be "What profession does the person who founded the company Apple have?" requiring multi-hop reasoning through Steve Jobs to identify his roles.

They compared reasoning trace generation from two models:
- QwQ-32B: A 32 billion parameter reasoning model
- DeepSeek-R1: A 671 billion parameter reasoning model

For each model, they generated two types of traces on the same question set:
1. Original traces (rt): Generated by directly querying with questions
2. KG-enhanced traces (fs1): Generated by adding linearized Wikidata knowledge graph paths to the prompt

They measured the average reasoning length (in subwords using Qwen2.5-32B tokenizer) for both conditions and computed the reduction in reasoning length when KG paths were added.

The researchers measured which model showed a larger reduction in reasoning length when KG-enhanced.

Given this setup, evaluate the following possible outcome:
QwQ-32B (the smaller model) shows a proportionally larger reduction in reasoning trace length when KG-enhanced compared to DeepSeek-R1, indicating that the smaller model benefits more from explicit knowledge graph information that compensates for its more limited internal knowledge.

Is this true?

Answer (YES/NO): NO